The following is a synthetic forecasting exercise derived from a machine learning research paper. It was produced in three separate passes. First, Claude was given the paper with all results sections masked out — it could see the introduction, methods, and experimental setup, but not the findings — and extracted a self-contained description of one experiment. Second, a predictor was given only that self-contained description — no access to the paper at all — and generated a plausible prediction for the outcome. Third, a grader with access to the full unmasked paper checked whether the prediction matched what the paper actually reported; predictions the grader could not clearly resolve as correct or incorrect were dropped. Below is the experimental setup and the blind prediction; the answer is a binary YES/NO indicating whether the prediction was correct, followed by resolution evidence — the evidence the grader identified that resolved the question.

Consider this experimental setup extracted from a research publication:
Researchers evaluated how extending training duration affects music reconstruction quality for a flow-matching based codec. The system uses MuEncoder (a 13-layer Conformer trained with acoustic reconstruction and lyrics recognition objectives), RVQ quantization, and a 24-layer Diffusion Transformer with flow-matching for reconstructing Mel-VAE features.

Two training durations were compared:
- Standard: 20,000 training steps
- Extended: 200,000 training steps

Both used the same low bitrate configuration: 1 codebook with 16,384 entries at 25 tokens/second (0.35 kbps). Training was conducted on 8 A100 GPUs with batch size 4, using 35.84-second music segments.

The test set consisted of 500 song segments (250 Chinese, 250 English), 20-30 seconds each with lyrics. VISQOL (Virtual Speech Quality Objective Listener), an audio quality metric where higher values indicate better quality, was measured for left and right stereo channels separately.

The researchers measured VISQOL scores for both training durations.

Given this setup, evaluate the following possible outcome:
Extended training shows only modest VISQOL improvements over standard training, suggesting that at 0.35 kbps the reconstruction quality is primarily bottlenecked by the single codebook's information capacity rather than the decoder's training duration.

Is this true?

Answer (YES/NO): NO